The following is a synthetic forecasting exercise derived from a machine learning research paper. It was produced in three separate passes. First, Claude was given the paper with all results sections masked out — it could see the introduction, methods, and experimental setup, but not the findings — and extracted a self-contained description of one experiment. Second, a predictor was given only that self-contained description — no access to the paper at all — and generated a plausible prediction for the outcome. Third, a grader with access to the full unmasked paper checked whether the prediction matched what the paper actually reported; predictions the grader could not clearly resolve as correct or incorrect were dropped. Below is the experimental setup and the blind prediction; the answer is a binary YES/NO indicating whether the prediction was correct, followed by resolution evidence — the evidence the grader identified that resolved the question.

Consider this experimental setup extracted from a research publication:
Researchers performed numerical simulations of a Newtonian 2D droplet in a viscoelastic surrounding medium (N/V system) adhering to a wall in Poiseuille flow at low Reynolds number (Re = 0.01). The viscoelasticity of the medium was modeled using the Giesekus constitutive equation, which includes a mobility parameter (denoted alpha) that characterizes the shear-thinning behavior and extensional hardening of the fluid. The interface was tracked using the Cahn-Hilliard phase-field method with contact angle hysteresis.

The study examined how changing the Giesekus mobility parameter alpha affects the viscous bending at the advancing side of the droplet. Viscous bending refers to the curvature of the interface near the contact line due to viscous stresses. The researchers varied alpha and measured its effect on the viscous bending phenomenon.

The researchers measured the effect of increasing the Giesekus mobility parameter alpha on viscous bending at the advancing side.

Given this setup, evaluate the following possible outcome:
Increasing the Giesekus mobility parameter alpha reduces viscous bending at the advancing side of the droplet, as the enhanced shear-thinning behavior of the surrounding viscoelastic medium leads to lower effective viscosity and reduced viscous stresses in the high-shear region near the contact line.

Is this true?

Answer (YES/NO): YES